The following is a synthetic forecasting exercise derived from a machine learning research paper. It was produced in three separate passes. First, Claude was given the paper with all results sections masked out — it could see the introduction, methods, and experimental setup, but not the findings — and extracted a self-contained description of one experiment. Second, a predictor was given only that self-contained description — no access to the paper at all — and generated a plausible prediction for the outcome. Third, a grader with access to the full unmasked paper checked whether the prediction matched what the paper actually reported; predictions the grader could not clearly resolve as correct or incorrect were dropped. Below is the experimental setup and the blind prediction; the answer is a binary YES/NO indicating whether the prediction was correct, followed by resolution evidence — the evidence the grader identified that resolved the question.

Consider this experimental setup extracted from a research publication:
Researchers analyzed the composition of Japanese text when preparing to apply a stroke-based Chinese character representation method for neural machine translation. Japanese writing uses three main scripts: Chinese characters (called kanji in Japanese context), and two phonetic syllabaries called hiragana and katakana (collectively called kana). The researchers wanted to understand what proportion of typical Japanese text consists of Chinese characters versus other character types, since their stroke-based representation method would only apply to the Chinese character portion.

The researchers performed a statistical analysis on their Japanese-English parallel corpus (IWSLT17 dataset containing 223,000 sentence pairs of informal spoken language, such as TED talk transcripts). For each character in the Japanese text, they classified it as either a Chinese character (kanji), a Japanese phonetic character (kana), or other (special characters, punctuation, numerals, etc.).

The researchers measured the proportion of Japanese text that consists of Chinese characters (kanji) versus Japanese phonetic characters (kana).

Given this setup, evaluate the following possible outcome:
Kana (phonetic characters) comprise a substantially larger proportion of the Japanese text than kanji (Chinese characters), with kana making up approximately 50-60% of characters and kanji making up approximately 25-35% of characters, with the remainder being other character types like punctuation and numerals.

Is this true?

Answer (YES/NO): YES